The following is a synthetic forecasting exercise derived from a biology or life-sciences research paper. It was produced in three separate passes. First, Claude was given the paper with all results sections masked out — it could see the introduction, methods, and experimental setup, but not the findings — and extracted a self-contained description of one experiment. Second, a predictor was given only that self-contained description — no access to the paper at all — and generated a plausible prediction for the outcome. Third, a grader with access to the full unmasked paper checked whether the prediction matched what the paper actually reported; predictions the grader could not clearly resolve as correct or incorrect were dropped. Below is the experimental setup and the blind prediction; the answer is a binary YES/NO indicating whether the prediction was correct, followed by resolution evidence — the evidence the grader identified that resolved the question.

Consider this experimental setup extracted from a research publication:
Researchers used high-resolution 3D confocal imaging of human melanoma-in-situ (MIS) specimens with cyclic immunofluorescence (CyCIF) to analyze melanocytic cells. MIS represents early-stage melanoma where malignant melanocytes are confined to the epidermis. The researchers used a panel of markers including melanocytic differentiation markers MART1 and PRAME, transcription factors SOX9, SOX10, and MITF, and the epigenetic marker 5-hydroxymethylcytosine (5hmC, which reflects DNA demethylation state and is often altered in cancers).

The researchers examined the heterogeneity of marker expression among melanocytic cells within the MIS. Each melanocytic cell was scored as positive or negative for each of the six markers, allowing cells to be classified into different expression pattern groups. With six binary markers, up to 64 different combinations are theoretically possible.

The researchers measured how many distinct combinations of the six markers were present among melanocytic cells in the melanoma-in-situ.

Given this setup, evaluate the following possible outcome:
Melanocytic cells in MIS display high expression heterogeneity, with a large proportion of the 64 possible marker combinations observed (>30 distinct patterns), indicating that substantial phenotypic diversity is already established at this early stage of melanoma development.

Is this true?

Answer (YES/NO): YES